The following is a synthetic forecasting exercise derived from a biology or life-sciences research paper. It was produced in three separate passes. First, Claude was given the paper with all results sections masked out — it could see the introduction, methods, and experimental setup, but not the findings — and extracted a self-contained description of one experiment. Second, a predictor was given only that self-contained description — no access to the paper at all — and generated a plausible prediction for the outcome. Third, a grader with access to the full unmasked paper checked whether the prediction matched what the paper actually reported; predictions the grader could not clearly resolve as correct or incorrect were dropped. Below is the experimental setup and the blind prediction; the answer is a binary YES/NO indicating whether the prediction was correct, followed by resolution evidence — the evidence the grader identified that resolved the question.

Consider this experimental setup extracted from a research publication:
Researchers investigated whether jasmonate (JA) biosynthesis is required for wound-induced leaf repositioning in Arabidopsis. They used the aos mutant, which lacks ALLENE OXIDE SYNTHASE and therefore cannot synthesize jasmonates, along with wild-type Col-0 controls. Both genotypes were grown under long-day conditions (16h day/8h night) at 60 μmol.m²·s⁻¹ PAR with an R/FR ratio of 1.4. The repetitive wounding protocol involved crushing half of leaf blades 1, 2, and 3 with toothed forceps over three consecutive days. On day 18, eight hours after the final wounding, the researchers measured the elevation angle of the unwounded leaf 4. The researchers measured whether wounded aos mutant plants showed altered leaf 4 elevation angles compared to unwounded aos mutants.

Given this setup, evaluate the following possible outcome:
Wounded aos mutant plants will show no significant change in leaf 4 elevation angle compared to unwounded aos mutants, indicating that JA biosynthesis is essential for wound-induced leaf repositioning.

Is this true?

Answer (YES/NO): YES